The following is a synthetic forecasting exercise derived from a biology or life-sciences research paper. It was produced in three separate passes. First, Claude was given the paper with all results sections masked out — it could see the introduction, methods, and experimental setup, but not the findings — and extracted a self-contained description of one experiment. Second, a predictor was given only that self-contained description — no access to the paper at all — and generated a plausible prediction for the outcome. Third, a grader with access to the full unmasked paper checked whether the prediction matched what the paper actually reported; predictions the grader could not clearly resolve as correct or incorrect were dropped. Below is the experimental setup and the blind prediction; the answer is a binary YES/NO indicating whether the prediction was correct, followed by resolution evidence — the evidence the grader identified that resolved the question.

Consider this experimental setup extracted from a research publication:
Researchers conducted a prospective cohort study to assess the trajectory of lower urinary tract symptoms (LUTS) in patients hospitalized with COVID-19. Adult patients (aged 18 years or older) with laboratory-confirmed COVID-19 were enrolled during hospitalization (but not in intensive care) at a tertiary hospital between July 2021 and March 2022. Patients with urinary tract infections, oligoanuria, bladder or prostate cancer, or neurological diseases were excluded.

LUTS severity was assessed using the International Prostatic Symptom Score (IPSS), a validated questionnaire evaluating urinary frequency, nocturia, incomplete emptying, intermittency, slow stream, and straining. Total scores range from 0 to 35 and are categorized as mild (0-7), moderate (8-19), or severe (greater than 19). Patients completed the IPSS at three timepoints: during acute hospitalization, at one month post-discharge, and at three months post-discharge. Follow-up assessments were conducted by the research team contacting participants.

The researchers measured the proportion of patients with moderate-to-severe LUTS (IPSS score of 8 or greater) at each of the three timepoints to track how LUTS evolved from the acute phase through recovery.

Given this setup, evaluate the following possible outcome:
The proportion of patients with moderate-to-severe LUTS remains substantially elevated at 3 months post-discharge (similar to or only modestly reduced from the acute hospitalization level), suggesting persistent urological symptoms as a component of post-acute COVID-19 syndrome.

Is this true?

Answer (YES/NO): NO